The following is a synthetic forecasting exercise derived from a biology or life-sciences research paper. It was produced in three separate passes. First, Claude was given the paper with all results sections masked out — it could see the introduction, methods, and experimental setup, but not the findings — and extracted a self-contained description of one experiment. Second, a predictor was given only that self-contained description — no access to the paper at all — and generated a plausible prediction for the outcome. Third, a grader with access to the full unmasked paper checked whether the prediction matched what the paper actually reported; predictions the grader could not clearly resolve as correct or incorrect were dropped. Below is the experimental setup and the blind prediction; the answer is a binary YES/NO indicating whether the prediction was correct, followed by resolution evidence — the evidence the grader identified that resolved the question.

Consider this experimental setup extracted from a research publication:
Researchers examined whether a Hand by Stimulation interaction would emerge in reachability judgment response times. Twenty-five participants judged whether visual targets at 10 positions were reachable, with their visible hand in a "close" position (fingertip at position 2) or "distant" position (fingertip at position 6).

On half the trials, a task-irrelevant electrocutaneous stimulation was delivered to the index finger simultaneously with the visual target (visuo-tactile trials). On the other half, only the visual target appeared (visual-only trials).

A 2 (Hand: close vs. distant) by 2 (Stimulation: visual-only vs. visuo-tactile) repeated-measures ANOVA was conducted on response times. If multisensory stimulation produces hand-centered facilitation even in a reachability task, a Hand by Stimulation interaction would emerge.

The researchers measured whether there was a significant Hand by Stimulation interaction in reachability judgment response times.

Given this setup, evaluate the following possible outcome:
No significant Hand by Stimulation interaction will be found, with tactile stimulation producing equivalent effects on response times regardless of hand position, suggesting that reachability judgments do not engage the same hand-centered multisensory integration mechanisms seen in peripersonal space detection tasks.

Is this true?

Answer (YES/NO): YES